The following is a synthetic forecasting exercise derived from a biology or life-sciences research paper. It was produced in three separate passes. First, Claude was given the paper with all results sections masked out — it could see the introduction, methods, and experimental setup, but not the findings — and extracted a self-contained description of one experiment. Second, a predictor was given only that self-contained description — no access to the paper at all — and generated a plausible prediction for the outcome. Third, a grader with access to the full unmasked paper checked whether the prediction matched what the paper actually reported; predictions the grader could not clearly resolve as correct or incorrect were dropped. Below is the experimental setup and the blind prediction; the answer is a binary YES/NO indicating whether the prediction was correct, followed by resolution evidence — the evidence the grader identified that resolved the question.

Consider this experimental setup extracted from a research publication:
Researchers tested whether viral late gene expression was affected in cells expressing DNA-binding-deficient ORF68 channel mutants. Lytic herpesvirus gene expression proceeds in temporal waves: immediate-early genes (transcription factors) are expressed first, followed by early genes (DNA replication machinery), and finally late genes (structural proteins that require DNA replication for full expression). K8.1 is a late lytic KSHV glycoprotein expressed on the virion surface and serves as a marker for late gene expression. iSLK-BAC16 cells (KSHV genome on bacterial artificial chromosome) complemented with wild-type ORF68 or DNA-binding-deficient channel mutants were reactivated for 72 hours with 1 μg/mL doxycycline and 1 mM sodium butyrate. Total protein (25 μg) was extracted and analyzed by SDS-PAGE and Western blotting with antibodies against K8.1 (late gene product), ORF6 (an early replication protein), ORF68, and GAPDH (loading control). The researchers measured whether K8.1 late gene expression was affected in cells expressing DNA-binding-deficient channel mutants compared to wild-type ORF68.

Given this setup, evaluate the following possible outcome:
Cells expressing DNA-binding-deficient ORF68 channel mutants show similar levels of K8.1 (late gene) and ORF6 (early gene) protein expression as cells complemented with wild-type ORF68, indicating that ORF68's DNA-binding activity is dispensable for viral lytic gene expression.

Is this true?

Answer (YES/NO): NO